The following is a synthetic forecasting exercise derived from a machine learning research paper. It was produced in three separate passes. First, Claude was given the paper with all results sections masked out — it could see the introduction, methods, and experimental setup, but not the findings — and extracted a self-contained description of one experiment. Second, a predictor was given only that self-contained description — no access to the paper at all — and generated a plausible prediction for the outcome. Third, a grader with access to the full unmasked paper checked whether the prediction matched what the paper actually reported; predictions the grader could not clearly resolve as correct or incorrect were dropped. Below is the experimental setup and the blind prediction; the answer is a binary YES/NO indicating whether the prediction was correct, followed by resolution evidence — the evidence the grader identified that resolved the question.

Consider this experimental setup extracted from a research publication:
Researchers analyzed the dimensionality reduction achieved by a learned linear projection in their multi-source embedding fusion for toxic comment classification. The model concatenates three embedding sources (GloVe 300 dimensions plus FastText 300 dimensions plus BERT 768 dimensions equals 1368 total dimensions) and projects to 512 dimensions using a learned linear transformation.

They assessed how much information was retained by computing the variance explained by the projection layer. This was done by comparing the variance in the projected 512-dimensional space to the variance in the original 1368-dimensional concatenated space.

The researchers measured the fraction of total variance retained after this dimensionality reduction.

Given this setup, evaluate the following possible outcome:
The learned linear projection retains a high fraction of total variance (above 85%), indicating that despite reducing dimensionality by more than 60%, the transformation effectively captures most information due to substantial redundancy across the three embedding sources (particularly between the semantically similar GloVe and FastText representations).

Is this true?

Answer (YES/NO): YES